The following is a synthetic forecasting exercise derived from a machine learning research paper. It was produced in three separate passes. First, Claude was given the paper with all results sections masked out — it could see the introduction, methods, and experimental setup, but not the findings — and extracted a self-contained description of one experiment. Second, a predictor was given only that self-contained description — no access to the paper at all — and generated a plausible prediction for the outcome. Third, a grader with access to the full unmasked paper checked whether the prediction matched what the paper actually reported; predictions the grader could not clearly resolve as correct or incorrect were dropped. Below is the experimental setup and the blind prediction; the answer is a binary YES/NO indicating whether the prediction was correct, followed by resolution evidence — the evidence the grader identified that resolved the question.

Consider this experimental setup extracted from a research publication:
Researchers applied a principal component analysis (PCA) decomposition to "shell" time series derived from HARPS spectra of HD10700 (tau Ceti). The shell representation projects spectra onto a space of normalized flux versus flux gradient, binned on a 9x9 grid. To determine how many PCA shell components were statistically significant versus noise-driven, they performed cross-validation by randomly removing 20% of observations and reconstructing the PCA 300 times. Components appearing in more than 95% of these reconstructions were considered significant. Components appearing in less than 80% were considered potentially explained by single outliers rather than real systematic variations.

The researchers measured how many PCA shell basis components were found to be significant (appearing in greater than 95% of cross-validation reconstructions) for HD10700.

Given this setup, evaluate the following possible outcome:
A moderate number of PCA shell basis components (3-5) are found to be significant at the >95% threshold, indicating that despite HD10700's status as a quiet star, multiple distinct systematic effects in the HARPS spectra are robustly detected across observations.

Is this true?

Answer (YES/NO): YES